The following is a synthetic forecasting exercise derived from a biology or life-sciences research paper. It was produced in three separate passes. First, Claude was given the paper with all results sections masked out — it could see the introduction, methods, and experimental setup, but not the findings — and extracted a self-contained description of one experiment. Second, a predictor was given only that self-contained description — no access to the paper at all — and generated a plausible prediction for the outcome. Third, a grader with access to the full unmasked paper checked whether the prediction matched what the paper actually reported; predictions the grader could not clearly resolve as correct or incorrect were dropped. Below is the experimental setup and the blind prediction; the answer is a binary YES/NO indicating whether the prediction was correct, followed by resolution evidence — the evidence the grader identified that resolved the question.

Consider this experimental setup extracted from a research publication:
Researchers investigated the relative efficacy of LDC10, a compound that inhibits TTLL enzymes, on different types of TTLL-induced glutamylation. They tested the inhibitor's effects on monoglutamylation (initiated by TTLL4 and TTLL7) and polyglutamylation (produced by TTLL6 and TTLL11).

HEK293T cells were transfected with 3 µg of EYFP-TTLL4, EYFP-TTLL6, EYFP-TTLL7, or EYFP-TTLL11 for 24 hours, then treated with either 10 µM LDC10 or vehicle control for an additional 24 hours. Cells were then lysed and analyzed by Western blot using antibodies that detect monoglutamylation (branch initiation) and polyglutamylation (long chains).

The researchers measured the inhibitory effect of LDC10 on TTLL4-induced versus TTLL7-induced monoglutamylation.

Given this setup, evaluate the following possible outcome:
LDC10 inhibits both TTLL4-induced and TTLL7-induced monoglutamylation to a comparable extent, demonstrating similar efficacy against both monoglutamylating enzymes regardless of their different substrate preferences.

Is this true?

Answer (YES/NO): NO